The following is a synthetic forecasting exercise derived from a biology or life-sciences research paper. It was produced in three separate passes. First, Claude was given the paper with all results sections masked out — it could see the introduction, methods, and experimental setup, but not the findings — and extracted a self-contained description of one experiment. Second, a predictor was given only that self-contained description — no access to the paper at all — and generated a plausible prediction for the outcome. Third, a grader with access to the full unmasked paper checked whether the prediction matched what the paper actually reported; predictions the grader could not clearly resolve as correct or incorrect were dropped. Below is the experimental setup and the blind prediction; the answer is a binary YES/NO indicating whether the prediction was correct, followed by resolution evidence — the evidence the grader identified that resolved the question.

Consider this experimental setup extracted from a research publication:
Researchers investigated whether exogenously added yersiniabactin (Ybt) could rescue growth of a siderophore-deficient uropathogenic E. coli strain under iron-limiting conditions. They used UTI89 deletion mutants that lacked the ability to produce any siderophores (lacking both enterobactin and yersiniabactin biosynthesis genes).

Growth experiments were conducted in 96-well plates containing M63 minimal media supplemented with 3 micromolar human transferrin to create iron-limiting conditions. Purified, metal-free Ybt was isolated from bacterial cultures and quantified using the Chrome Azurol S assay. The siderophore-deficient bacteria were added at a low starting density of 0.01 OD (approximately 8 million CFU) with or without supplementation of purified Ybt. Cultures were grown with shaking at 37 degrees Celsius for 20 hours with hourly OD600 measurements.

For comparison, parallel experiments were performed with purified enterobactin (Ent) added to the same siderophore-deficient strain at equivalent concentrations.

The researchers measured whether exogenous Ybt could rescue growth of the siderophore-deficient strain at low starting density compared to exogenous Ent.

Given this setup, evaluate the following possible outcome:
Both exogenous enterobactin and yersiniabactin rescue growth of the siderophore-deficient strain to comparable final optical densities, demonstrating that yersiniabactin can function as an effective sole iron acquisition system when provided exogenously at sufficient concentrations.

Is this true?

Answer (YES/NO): YES